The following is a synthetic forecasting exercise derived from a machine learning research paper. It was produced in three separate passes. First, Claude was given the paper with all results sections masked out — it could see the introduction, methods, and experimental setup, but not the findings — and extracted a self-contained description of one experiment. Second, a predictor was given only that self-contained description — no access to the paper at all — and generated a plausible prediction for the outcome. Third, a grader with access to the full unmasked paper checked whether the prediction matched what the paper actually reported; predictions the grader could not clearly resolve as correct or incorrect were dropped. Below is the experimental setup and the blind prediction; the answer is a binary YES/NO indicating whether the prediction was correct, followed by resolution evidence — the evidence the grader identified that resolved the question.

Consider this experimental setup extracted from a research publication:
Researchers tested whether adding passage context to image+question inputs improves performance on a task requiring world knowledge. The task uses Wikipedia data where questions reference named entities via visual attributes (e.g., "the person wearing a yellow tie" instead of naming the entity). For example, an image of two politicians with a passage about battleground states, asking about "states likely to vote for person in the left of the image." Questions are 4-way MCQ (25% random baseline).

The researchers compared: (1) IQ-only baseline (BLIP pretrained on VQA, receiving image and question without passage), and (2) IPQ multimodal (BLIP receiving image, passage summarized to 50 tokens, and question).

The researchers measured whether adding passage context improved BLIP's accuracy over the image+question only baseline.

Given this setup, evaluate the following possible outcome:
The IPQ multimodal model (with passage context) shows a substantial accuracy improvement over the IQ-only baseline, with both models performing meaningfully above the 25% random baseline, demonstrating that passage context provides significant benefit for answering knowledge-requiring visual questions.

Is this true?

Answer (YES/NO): NO